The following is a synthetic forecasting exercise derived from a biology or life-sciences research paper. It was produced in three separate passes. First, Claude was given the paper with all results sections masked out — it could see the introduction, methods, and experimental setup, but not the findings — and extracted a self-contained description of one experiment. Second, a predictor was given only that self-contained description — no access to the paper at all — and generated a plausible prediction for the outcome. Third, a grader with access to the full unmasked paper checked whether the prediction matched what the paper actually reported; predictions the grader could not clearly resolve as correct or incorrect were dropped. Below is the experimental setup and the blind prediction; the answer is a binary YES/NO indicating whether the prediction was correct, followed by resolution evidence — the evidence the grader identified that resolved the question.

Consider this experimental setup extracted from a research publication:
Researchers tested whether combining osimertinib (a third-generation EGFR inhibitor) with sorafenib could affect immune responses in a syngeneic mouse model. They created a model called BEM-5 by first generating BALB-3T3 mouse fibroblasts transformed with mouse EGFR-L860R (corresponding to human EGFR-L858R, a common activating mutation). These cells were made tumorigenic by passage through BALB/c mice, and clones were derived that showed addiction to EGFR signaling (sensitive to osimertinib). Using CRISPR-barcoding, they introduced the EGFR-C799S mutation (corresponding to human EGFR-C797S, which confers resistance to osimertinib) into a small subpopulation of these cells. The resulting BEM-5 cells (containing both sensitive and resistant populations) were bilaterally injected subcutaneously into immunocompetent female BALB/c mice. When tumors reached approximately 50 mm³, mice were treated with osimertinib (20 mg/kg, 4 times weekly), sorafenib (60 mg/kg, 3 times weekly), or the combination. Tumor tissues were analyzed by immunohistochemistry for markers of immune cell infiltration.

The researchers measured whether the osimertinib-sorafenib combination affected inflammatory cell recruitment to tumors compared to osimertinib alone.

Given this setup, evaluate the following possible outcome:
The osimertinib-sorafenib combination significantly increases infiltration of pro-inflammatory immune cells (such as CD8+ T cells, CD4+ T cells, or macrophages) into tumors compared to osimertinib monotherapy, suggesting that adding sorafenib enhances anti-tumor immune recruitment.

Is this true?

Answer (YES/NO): NO